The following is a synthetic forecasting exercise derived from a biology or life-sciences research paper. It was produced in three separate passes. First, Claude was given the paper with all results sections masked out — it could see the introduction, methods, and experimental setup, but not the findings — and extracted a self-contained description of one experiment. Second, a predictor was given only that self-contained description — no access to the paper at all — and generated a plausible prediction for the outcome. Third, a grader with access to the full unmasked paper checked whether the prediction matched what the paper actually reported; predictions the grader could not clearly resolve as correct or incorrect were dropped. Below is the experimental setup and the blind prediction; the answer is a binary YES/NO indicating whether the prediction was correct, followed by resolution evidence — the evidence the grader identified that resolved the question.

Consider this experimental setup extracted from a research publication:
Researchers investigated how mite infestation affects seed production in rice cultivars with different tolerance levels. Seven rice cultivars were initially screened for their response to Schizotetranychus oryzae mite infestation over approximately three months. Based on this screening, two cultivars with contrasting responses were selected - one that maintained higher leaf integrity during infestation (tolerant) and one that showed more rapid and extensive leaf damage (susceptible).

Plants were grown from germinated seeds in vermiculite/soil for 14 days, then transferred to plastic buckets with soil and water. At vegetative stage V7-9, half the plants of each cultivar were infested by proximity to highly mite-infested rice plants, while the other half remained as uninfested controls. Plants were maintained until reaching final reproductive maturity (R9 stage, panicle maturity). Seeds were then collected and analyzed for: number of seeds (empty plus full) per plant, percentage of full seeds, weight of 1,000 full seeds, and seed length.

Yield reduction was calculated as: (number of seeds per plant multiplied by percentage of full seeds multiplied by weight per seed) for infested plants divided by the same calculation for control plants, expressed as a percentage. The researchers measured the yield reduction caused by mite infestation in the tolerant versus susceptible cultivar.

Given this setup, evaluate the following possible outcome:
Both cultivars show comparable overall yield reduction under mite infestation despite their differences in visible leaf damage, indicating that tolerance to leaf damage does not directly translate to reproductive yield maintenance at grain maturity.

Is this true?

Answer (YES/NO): NO